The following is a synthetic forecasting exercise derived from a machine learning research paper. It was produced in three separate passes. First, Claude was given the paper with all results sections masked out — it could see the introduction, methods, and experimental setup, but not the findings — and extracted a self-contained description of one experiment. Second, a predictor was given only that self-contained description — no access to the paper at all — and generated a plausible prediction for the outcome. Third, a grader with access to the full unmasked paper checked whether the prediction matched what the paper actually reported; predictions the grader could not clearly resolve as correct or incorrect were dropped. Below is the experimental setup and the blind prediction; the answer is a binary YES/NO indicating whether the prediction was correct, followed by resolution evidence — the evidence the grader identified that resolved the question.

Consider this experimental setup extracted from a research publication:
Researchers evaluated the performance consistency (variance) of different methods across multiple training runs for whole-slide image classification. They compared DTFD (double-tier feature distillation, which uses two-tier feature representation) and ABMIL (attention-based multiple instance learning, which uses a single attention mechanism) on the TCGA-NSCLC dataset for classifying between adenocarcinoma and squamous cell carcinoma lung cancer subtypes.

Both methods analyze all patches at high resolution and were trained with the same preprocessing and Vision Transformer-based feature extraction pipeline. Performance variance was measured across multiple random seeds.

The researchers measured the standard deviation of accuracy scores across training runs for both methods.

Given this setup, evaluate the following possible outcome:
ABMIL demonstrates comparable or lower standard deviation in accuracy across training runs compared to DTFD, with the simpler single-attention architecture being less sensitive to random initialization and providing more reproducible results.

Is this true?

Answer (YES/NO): NO